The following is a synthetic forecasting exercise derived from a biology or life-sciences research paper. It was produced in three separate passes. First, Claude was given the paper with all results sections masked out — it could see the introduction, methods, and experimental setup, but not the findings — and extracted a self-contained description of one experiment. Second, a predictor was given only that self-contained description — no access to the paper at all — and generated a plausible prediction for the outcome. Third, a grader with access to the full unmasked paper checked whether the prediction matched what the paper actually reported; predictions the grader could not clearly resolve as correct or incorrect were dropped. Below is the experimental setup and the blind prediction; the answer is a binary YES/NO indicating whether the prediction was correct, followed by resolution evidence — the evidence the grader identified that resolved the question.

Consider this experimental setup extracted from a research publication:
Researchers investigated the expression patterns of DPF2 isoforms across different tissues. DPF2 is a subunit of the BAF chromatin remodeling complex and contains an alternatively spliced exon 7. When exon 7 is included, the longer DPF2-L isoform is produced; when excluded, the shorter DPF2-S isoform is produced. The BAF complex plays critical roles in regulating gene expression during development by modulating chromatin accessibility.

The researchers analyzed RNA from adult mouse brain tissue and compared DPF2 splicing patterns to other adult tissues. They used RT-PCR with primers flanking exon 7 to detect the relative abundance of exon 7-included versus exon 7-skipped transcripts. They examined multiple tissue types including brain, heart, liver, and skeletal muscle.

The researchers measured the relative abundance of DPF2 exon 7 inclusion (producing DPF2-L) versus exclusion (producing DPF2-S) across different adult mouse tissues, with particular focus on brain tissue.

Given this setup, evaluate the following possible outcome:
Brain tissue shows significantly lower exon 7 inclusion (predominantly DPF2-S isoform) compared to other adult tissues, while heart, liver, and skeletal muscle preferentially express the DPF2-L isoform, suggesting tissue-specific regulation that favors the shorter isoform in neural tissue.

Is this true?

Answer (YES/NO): NO